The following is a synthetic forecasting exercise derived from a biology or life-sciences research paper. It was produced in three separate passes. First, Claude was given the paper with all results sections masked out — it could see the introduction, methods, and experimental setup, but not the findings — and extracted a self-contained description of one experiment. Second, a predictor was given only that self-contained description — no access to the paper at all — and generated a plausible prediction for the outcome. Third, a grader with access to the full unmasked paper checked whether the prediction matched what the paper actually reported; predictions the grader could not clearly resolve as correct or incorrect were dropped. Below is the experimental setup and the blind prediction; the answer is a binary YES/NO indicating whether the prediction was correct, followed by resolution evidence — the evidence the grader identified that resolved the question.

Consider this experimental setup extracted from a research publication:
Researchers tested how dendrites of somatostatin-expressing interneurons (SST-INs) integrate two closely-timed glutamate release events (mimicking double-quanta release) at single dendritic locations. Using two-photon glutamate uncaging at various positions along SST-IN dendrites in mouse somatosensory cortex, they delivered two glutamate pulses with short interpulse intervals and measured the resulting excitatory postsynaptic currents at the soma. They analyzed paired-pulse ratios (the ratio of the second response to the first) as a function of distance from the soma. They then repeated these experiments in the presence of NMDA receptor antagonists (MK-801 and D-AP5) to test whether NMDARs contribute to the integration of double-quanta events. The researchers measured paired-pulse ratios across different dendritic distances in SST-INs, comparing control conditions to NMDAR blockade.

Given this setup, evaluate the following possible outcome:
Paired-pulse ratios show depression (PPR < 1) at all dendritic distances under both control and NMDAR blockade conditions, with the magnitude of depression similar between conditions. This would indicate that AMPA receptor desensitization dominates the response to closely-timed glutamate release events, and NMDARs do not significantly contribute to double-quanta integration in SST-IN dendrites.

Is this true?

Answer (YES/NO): NO